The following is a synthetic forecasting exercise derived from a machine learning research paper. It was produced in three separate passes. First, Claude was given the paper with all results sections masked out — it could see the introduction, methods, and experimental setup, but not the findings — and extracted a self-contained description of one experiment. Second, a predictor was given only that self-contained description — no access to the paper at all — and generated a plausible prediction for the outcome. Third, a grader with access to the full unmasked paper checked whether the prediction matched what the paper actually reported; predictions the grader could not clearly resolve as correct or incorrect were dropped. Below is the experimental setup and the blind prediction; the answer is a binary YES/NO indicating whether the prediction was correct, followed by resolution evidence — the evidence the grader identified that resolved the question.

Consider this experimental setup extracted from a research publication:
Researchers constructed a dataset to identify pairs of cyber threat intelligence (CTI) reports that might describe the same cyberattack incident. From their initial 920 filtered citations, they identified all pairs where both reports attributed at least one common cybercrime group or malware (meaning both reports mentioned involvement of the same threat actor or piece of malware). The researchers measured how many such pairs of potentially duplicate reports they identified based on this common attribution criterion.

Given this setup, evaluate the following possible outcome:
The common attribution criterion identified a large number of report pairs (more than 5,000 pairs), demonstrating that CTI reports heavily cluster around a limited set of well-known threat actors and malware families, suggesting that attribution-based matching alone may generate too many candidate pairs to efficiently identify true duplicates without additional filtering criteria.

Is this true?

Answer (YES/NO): NO